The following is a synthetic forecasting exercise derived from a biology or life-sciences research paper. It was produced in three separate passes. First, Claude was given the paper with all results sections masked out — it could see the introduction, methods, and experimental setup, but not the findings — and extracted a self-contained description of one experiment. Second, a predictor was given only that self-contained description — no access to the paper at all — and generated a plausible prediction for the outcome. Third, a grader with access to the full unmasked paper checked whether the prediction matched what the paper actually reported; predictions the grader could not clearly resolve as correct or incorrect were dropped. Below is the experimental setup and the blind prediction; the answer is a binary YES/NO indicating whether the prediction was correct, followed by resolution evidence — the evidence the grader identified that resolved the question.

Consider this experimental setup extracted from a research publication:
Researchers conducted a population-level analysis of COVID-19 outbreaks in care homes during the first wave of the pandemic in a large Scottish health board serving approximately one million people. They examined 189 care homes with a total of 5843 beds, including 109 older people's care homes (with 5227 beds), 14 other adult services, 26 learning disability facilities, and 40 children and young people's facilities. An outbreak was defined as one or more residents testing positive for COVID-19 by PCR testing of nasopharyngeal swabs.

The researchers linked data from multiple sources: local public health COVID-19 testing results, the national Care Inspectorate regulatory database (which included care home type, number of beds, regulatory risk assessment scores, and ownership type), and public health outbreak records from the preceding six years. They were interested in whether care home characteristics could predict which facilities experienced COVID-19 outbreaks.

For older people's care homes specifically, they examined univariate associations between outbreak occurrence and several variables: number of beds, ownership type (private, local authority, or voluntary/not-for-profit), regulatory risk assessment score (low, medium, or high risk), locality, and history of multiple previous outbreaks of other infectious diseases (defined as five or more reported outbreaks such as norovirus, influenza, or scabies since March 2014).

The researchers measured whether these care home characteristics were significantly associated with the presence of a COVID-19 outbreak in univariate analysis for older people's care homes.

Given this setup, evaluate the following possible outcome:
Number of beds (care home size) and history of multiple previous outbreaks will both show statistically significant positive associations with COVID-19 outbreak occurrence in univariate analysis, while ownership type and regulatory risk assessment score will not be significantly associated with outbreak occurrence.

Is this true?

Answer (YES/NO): NO